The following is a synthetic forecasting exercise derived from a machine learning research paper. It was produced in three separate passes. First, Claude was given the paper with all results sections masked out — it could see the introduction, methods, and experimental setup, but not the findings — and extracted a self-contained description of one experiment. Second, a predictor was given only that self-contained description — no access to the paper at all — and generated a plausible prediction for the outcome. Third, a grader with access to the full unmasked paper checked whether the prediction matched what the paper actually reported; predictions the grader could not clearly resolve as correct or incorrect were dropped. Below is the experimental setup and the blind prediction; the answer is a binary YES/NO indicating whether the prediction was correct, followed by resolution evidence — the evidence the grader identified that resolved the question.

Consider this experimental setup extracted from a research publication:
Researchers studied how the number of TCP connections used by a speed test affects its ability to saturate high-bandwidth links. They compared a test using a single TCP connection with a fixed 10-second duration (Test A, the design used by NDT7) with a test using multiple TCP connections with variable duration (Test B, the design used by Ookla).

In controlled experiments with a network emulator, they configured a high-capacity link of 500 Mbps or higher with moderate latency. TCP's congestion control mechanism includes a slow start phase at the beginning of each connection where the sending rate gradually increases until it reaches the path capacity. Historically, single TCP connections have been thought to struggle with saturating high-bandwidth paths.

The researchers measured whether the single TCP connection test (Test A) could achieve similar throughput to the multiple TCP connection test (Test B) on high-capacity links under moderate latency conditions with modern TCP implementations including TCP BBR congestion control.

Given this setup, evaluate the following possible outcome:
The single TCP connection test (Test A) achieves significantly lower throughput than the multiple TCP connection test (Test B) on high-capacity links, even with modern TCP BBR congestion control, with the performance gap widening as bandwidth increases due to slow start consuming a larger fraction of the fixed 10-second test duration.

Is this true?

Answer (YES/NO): NO